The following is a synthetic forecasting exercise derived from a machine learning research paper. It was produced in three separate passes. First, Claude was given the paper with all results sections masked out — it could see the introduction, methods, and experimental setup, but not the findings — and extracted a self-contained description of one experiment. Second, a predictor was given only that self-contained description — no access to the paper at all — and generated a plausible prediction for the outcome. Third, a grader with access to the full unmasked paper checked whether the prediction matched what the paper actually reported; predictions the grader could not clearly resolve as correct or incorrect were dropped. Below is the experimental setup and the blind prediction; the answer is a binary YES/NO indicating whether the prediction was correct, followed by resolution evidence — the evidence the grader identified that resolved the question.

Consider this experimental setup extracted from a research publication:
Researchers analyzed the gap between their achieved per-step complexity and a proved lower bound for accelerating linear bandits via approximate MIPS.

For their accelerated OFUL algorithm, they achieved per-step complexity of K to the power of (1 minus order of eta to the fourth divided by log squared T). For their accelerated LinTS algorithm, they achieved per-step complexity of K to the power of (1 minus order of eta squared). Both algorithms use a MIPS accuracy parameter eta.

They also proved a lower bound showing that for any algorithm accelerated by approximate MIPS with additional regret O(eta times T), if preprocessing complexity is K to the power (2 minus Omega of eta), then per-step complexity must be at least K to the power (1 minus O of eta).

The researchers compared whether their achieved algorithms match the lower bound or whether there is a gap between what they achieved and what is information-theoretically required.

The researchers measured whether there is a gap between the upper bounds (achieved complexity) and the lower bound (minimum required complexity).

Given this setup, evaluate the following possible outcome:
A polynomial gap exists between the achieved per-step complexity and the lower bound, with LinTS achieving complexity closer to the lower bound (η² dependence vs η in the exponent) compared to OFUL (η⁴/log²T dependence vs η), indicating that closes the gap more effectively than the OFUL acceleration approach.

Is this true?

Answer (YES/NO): YES